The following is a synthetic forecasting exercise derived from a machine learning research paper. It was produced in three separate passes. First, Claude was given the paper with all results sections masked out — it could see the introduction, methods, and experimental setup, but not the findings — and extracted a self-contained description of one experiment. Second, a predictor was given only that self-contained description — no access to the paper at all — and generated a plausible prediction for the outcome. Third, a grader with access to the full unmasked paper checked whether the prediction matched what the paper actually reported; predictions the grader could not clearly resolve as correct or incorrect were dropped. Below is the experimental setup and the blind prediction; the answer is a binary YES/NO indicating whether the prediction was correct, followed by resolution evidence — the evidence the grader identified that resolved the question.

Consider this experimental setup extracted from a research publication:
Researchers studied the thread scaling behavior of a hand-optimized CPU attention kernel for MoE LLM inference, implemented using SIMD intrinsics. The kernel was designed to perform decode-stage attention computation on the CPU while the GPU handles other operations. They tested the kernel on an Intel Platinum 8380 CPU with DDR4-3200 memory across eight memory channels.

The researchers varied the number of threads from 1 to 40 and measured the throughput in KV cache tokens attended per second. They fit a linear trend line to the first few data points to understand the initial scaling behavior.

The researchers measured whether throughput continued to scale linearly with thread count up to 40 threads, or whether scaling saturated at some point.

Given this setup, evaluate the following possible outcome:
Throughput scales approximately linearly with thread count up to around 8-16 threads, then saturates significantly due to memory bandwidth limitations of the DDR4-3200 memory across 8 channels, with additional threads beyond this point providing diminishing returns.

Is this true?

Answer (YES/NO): NO